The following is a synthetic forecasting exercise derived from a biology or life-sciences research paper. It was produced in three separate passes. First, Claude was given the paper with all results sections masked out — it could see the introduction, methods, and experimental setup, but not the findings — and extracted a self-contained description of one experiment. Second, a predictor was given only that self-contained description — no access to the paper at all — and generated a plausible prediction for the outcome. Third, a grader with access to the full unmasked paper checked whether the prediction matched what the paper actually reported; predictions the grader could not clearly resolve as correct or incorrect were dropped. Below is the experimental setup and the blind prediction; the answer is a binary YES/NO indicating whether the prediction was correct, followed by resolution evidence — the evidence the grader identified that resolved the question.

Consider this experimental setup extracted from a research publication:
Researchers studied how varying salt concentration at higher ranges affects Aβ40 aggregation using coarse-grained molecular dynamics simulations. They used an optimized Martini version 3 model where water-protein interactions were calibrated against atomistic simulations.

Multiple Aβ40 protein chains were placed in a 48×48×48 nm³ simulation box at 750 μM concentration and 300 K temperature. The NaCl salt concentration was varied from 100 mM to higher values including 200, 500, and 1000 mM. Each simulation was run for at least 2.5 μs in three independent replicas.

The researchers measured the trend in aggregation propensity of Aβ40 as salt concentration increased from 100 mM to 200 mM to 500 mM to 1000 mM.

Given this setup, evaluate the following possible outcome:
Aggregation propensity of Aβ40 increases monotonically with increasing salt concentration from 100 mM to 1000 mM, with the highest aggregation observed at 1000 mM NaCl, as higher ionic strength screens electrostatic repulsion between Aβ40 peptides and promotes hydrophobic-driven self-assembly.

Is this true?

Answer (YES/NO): NO